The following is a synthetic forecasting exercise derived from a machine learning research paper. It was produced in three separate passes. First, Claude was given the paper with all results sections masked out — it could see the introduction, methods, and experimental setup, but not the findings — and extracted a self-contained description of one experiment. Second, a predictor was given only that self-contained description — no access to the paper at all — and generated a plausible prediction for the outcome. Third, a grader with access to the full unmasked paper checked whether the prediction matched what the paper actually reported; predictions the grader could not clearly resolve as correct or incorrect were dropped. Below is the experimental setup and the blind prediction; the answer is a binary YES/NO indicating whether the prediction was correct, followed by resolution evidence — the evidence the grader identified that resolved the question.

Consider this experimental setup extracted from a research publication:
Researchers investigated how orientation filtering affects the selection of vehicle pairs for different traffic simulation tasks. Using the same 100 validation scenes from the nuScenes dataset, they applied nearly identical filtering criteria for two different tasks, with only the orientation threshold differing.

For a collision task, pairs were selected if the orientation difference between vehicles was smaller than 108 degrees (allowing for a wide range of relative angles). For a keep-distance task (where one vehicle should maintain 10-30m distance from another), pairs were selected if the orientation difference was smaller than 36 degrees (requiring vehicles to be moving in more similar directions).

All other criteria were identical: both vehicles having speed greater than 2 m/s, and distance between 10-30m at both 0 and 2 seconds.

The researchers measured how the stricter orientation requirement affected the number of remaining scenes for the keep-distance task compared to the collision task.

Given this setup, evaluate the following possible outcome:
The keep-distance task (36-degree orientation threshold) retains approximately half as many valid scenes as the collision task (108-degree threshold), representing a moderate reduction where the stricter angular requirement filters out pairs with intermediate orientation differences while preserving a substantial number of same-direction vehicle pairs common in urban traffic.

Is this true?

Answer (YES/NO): NO